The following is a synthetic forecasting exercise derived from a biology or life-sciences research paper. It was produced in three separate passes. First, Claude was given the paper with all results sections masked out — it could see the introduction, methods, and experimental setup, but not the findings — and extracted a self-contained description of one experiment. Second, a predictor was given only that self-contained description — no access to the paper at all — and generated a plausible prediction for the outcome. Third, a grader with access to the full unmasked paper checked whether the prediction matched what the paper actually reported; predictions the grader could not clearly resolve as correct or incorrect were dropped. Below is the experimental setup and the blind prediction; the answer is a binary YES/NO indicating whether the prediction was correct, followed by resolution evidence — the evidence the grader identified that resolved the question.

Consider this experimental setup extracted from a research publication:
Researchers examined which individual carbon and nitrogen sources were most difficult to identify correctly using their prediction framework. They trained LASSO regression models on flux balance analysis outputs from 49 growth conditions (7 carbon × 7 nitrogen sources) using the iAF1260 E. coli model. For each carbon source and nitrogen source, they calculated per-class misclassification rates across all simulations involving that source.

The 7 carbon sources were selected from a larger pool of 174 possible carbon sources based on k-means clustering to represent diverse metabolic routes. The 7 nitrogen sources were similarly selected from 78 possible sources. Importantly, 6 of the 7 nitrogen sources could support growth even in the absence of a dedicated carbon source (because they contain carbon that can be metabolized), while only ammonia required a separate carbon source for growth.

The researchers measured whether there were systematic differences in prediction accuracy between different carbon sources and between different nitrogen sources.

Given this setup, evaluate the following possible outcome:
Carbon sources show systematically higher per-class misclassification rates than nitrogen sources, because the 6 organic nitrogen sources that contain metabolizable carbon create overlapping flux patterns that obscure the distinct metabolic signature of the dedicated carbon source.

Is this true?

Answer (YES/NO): NO